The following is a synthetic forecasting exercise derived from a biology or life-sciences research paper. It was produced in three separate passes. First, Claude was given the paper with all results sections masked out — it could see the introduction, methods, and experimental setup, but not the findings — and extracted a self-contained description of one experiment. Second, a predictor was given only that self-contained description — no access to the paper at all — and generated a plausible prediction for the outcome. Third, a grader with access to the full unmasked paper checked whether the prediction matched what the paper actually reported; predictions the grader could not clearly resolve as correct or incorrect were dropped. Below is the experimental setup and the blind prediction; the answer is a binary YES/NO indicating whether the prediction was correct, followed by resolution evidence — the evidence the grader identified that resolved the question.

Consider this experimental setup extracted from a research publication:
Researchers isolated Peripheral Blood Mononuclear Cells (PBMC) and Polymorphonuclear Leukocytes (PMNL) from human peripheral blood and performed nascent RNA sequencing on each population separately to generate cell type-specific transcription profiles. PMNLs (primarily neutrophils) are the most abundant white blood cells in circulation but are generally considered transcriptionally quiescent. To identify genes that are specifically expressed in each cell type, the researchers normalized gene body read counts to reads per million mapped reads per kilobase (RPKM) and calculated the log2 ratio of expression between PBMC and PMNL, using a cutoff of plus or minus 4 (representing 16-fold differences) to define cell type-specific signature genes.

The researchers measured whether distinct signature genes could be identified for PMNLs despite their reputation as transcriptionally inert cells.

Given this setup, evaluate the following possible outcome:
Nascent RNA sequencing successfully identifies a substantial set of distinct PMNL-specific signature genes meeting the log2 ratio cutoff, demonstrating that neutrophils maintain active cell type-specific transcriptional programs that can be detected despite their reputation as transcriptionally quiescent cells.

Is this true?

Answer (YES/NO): YES